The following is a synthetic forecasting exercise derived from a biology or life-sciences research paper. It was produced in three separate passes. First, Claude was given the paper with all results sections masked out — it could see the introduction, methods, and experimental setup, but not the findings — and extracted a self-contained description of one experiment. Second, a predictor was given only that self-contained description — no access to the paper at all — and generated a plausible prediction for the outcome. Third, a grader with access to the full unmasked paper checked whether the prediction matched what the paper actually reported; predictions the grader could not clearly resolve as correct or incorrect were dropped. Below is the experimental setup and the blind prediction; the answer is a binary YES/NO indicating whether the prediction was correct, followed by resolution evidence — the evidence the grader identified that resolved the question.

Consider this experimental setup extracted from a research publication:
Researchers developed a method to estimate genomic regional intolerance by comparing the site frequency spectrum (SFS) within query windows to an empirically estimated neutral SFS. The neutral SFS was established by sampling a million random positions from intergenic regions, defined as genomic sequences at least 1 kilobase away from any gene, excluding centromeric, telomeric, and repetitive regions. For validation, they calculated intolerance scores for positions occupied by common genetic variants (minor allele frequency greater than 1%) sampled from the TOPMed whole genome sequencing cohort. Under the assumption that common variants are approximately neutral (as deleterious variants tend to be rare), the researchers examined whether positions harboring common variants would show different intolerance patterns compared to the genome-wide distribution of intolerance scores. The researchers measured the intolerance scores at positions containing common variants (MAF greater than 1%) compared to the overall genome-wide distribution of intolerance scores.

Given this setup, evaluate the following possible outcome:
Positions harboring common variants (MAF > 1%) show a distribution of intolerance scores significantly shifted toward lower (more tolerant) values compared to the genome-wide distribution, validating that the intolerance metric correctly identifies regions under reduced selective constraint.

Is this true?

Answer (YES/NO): YES